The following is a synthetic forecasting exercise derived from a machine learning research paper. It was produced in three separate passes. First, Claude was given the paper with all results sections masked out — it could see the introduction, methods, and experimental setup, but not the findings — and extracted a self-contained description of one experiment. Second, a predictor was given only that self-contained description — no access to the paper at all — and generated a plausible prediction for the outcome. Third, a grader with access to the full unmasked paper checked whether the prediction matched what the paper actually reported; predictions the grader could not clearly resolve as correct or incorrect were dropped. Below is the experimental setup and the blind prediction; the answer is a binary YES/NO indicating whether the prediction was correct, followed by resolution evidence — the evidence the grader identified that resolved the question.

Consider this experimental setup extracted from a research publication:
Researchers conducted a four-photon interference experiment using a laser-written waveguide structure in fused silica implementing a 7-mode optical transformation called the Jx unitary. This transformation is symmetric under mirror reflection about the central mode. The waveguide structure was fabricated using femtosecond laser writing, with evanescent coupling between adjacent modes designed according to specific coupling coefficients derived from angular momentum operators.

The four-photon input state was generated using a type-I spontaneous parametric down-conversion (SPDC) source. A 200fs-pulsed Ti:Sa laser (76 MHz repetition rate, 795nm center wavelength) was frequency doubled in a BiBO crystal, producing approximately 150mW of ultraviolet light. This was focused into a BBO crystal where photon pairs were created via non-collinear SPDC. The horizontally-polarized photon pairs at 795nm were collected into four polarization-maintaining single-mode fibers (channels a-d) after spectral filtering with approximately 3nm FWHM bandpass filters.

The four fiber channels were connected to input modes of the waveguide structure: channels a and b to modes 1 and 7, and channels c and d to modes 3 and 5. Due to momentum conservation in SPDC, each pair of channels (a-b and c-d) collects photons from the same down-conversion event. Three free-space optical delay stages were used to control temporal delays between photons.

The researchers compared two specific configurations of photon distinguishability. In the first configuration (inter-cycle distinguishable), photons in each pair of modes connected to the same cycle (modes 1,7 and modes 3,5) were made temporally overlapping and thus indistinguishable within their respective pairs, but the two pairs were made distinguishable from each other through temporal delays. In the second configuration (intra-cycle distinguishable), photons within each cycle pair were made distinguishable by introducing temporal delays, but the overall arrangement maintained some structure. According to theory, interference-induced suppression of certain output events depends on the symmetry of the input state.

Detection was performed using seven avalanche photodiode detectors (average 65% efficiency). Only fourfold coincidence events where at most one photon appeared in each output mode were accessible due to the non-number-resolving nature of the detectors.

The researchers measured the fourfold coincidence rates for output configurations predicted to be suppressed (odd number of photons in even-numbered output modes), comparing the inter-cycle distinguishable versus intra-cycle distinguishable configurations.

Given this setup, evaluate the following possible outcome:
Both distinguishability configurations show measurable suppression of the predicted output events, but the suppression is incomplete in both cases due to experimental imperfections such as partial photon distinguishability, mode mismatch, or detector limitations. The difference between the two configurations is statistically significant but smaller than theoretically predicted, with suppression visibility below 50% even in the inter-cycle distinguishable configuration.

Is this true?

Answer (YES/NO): NO